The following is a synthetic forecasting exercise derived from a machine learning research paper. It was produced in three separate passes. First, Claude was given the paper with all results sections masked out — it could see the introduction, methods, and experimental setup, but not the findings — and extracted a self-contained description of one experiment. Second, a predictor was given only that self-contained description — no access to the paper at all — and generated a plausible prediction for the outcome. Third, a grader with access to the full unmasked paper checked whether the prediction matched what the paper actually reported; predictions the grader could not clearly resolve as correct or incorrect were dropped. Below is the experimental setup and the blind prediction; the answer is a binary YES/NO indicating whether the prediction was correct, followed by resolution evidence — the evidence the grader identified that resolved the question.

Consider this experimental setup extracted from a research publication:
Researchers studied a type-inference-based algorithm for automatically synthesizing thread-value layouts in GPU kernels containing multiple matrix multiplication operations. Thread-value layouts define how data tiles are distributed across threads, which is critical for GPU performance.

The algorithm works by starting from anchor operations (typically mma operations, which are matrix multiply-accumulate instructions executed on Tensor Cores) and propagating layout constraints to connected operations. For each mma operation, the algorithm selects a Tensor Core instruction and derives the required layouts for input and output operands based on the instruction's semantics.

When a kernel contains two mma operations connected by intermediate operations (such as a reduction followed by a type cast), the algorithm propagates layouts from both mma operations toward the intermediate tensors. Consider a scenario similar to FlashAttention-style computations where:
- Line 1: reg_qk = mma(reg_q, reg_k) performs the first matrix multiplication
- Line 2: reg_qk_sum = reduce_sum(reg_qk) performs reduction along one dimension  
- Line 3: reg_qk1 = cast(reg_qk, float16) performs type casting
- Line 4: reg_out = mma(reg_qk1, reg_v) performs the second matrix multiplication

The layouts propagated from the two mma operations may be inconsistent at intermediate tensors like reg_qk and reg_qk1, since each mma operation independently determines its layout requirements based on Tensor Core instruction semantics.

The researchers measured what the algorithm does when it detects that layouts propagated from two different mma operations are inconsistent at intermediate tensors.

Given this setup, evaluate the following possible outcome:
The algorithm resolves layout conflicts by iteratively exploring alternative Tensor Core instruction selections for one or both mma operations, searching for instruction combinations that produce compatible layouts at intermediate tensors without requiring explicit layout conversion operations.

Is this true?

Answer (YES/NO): NO